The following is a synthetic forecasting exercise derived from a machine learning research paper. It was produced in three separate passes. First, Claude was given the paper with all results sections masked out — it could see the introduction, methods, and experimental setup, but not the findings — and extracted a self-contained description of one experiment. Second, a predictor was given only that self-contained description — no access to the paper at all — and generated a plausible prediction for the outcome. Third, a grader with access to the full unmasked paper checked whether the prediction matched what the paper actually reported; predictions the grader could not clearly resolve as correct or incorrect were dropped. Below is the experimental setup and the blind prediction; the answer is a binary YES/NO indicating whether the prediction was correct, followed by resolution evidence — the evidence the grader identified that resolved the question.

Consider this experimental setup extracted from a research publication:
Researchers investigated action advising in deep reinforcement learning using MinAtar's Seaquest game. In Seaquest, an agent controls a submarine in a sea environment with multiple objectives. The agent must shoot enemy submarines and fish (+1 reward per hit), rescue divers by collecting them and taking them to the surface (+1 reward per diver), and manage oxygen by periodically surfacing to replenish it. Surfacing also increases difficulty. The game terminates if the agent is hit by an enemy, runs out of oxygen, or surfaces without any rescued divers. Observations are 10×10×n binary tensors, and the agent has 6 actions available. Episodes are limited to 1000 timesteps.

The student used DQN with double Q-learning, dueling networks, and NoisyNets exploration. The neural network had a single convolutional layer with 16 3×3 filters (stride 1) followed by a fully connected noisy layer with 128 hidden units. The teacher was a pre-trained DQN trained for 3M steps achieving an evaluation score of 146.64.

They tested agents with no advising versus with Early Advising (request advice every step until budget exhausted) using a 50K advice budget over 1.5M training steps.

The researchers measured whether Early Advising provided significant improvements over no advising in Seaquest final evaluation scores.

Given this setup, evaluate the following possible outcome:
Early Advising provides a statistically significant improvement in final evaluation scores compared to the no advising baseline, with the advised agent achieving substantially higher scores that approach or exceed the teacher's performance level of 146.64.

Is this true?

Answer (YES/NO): NO